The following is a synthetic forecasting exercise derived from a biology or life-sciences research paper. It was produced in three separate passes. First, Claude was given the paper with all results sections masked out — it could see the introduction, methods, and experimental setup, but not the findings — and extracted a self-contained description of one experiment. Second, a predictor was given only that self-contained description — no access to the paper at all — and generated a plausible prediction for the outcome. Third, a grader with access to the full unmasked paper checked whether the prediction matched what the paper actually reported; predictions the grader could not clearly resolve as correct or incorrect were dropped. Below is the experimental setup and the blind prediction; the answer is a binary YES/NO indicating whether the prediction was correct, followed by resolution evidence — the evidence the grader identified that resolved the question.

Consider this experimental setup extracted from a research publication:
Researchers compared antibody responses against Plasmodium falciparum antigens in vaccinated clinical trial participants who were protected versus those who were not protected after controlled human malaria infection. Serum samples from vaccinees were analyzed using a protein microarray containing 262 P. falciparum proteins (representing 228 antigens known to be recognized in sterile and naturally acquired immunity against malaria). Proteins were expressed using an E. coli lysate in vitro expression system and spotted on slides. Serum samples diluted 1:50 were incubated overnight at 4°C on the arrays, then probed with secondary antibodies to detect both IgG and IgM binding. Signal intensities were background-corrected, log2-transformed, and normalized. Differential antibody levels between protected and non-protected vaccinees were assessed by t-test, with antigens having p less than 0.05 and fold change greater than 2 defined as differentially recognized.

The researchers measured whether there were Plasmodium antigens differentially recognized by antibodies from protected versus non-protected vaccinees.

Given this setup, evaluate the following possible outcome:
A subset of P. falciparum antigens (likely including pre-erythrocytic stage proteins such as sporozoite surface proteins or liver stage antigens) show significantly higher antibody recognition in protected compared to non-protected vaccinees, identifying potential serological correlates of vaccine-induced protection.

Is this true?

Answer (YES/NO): YES